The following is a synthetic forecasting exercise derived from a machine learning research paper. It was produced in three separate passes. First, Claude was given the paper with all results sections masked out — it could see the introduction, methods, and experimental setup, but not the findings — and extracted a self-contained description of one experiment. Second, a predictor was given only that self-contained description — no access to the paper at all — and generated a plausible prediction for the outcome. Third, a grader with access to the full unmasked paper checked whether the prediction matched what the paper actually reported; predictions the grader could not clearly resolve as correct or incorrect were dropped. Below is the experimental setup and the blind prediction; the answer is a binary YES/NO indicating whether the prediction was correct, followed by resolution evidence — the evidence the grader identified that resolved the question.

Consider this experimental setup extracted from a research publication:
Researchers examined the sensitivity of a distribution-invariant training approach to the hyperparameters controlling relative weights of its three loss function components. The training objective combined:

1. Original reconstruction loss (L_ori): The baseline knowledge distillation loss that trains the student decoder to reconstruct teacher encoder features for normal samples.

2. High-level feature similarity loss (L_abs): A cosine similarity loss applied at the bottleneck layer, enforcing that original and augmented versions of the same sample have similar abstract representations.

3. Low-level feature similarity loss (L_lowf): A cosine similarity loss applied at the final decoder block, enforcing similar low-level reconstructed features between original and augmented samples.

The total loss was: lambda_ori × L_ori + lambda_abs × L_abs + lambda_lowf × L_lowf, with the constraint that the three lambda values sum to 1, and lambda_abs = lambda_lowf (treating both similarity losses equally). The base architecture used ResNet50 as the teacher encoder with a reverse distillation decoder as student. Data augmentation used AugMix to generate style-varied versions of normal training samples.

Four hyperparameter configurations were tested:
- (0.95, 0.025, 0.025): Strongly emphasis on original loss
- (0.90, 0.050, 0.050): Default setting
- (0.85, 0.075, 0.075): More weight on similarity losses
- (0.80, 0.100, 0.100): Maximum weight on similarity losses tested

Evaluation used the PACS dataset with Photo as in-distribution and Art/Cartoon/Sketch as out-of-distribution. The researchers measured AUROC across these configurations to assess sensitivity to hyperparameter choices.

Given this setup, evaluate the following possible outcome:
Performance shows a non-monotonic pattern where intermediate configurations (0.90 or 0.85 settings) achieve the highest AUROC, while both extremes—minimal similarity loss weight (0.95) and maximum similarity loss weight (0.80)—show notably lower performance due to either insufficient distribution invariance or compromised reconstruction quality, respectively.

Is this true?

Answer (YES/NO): NO